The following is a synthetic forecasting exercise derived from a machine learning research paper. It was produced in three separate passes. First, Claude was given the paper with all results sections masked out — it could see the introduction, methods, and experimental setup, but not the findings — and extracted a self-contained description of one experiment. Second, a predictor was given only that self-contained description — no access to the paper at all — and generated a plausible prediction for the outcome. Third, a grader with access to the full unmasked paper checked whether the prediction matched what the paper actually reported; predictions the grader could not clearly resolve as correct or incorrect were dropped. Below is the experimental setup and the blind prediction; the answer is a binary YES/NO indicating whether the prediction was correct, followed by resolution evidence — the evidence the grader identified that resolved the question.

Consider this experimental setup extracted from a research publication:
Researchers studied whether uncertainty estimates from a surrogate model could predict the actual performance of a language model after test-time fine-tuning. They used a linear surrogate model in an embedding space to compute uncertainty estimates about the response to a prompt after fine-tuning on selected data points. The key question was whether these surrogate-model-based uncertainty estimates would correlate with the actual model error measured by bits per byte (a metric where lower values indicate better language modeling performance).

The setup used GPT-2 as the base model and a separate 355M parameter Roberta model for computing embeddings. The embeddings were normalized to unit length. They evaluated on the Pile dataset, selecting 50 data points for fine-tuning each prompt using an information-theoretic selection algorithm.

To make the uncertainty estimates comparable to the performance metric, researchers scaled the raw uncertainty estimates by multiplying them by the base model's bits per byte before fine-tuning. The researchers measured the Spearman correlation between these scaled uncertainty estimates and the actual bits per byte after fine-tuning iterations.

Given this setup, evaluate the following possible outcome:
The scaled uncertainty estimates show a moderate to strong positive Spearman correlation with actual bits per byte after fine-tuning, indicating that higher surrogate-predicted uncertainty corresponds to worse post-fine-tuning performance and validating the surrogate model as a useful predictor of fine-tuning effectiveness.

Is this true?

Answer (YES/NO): YES